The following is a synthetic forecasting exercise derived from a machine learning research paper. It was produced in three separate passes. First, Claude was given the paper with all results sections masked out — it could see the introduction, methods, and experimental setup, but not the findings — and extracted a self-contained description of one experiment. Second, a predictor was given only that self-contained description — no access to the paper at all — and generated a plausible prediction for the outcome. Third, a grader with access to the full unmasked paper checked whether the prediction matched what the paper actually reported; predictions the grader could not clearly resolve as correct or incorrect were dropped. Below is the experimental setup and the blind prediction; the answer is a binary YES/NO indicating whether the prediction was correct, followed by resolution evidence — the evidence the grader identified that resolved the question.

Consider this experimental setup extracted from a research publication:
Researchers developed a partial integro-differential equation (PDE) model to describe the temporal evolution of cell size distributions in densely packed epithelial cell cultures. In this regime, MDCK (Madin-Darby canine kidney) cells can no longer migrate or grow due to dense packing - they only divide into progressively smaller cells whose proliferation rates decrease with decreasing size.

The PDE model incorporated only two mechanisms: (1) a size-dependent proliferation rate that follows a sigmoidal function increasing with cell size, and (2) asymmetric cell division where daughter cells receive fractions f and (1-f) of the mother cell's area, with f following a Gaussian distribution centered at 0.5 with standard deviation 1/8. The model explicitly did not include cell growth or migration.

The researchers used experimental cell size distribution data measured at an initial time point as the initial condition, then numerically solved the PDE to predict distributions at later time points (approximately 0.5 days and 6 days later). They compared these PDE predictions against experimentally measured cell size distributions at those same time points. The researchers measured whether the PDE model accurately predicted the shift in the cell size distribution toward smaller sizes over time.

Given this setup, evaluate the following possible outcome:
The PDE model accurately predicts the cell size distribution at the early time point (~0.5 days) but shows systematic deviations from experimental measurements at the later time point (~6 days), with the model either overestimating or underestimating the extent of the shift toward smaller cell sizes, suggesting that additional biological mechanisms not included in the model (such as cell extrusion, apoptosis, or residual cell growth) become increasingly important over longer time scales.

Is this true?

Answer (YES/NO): NO